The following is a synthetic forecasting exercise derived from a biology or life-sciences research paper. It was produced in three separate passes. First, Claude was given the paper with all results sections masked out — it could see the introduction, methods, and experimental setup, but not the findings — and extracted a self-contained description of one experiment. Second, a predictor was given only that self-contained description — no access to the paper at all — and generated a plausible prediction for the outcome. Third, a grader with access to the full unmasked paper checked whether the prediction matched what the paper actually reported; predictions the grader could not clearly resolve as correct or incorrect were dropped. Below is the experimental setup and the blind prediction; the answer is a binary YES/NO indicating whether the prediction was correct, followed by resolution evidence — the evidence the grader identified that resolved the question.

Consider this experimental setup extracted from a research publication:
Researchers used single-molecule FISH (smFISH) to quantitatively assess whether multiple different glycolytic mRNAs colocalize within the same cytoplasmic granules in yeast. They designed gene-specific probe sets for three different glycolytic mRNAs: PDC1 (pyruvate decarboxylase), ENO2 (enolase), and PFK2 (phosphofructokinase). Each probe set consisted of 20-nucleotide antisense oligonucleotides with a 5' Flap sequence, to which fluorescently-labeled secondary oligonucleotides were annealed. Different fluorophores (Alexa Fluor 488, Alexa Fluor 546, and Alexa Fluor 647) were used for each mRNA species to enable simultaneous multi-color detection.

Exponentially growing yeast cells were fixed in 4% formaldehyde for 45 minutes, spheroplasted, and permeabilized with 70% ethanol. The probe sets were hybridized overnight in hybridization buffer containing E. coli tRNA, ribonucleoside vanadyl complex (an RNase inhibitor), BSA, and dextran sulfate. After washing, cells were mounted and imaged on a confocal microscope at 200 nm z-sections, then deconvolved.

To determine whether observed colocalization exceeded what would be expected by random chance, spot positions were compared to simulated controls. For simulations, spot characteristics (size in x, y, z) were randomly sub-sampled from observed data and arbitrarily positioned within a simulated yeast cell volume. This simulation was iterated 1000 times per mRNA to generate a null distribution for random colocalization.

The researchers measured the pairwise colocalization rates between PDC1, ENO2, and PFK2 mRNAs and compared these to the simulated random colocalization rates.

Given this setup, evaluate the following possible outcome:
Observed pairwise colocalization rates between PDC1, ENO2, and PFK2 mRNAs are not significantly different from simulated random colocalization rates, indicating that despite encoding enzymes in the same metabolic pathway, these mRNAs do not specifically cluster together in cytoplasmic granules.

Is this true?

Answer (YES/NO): NO